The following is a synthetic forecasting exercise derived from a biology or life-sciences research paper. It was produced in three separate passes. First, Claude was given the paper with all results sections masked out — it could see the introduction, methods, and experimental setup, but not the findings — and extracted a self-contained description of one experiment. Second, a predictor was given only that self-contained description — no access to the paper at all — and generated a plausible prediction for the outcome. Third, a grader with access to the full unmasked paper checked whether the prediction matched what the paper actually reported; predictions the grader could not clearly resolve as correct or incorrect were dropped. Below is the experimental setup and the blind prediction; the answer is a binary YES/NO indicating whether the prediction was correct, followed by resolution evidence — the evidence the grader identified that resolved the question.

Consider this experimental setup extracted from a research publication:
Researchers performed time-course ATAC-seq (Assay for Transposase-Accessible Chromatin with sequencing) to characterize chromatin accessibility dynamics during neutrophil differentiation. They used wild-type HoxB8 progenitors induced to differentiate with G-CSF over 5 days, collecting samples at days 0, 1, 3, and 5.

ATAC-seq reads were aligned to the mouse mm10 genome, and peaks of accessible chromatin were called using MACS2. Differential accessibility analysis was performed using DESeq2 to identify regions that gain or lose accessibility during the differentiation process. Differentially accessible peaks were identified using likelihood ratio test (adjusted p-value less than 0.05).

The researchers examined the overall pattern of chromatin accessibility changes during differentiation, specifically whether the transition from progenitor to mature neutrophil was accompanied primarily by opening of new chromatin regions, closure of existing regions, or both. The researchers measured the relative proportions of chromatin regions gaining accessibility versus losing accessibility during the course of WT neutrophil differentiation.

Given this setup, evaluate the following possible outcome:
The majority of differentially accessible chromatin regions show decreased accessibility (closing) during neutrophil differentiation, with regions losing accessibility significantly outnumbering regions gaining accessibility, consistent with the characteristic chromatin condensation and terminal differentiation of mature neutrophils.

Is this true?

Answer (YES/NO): NO